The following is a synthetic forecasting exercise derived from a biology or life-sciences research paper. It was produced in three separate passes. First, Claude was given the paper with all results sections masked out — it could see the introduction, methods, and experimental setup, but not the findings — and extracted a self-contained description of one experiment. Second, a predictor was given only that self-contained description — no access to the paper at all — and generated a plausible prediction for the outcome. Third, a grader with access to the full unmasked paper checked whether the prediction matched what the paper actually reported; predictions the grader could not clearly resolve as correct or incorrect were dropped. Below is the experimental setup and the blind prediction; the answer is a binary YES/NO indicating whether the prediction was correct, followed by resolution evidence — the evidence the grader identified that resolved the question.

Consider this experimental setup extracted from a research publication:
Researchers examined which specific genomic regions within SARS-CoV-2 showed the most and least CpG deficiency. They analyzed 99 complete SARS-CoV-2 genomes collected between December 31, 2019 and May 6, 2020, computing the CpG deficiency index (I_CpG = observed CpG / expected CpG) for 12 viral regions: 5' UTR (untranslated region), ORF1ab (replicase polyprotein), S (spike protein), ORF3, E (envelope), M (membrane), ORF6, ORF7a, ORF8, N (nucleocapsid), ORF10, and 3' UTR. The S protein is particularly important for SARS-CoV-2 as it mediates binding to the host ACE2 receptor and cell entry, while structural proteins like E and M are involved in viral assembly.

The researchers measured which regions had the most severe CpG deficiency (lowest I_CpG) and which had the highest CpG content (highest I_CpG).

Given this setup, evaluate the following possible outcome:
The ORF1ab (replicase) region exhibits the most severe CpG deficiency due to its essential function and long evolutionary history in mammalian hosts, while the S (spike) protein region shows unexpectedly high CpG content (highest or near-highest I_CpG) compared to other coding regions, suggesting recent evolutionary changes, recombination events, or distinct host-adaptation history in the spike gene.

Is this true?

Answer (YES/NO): NO